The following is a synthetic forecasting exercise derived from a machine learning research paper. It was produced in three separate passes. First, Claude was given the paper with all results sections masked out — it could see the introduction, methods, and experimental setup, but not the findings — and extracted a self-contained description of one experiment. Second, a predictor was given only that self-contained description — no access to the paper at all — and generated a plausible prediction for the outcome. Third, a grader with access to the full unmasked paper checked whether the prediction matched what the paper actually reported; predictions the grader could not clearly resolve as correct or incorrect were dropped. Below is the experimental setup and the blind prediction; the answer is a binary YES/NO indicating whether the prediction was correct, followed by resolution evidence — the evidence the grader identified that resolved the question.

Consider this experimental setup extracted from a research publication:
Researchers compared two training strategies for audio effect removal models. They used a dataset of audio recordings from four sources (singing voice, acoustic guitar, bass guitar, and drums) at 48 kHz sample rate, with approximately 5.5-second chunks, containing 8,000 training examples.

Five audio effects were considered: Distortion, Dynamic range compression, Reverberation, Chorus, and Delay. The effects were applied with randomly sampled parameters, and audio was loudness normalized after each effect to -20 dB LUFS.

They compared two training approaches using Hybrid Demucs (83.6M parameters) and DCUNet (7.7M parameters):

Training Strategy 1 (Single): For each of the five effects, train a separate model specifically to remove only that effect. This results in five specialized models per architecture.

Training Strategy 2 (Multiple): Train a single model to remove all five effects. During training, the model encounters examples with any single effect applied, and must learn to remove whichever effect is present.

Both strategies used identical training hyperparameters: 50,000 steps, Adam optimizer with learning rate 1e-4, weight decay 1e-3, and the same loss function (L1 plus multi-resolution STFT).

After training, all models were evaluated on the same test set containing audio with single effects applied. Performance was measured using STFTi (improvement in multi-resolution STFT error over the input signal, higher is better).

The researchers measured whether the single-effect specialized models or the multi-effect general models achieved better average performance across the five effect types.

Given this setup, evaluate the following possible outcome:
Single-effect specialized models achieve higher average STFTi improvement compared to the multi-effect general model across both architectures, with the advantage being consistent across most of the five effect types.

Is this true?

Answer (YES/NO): YES